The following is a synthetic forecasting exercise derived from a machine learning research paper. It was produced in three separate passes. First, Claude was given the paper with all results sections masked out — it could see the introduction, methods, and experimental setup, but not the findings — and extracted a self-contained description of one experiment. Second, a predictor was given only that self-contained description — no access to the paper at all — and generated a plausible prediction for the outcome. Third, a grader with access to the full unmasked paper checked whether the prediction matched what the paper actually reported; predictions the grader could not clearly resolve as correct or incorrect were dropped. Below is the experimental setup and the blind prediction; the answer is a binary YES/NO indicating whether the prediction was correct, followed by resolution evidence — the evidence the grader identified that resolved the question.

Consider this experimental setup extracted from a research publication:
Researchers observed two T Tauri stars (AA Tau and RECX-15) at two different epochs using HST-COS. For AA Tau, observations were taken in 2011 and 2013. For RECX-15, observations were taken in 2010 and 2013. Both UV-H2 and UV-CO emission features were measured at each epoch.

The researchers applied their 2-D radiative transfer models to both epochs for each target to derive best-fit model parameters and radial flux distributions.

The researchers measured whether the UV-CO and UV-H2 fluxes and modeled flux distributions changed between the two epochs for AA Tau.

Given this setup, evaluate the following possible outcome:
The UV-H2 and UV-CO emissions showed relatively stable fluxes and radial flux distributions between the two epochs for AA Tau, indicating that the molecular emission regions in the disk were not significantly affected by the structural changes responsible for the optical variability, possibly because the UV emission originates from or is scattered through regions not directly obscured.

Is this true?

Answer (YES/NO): NO